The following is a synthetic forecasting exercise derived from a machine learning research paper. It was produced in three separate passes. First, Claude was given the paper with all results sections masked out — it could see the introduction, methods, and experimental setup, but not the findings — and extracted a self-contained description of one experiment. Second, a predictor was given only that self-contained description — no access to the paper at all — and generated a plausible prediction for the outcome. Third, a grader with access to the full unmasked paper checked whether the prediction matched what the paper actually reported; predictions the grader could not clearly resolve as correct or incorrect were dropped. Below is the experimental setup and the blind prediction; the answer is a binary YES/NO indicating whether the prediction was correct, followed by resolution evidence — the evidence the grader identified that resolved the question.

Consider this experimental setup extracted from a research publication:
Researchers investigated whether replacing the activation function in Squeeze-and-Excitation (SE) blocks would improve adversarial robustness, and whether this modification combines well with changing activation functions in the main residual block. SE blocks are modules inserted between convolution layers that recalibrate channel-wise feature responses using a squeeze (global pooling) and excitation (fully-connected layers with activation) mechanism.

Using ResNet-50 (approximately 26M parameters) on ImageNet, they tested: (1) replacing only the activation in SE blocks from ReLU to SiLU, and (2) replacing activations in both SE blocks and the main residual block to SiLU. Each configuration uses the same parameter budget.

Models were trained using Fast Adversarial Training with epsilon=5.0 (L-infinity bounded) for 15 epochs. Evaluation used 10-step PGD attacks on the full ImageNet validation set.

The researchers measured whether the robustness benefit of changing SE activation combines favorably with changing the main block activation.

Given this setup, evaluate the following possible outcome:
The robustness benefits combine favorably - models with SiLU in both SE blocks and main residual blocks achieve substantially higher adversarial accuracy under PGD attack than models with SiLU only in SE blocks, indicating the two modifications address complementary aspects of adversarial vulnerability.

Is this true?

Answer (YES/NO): NO